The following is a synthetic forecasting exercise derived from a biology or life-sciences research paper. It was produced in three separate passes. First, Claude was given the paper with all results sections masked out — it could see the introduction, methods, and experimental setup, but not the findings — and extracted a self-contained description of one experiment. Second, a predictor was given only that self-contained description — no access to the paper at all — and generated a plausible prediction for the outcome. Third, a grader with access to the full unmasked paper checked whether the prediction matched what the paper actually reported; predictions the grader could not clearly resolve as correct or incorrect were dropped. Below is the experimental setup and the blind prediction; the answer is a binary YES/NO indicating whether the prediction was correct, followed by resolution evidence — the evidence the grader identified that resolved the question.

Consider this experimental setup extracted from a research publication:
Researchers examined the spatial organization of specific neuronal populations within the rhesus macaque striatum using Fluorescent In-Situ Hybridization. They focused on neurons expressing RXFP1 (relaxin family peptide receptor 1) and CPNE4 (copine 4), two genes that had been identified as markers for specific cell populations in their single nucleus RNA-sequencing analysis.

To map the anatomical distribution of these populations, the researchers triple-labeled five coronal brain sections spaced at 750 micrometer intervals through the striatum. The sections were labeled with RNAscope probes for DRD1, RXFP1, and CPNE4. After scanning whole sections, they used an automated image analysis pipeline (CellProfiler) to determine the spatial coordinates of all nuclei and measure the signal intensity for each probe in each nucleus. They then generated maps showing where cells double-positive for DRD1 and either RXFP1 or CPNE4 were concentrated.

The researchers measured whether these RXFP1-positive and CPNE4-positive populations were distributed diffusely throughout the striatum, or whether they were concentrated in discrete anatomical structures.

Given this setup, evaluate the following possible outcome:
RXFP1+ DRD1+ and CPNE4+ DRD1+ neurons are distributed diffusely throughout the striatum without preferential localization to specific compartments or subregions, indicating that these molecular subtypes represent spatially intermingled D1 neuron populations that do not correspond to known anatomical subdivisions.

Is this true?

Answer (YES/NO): NO